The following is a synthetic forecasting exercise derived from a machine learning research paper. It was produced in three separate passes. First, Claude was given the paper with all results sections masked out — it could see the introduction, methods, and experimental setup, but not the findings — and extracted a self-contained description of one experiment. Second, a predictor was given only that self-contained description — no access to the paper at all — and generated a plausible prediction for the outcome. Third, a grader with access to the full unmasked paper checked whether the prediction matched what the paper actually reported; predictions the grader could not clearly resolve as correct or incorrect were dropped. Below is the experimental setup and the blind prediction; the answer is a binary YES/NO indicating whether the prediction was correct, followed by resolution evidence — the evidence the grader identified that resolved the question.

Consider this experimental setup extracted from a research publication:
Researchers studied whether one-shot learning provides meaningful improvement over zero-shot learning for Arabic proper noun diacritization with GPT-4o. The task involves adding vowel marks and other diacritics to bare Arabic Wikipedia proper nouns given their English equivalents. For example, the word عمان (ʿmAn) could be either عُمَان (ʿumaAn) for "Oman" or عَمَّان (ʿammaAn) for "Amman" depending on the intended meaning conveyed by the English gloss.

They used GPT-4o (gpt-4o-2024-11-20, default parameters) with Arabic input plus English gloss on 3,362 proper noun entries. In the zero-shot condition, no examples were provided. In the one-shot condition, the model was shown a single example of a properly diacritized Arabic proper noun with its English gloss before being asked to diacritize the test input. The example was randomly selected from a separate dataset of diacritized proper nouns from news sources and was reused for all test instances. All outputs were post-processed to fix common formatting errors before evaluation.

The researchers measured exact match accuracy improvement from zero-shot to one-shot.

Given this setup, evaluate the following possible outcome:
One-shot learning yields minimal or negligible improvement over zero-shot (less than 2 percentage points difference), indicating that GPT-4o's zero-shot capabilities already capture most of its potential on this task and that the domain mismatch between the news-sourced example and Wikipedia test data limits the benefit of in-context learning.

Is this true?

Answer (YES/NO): NO